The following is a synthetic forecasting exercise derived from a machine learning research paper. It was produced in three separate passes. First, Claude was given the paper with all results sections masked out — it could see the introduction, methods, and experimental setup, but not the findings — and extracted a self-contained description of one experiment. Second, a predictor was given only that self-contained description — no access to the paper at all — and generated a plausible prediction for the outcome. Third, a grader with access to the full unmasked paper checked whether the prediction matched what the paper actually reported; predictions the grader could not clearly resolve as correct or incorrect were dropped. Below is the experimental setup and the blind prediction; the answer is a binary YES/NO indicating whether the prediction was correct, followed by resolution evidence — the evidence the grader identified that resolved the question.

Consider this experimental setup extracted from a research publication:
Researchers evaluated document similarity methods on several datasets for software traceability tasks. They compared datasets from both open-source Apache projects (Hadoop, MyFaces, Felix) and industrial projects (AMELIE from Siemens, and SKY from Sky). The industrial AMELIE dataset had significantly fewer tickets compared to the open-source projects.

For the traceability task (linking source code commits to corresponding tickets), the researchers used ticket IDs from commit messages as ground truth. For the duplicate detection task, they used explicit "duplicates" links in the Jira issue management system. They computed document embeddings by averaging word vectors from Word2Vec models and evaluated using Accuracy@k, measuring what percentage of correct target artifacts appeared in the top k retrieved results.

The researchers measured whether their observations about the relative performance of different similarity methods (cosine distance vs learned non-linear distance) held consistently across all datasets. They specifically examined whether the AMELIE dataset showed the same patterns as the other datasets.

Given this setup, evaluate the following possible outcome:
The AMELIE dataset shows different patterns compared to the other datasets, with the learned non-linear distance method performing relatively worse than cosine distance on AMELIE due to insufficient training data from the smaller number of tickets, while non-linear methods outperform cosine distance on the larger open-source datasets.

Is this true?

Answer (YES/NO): NO